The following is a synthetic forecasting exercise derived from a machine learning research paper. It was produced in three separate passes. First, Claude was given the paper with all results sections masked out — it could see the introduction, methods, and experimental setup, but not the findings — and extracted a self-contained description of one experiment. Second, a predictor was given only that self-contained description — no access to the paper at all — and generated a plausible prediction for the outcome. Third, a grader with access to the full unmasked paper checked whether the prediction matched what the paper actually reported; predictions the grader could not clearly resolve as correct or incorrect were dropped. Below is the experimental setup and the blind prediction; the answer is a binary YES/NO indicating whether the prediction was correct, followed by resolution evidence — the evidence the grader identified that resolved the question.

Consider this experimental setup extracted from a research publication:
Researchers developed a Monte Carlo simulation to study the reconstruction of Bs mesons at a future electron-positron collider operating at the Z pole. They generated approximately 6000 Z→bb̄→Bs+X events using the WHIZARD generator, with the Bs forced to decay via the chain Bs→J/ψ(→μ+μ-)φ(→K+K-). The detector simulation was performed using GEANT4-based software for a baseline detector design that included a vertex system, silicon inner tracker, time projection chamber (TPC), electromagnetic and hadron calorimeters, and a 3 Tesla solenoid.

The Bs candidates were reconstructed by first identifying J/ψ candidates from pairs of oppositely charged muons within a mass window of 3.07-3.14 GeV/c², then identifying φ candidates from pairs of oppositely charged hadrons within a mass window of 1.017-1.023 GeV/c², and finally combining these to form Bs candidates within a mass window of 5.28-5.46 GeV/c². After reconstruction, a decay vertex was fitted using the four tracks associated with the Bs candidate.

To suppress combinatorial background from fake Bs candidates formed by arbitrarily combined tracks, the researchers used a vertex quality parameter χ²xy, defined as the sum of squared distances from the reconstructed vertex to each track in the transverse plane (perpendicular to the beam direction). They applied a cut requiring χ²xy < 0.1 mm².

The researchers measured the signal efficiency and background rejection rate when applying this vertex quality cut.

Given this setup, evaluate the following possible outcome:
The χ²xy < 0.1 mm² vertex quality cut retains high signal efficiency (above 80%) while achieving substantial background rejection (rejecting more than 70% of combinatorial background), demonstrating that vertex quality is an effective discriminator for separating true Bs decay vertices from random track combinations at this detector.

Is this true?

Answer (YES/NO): YES